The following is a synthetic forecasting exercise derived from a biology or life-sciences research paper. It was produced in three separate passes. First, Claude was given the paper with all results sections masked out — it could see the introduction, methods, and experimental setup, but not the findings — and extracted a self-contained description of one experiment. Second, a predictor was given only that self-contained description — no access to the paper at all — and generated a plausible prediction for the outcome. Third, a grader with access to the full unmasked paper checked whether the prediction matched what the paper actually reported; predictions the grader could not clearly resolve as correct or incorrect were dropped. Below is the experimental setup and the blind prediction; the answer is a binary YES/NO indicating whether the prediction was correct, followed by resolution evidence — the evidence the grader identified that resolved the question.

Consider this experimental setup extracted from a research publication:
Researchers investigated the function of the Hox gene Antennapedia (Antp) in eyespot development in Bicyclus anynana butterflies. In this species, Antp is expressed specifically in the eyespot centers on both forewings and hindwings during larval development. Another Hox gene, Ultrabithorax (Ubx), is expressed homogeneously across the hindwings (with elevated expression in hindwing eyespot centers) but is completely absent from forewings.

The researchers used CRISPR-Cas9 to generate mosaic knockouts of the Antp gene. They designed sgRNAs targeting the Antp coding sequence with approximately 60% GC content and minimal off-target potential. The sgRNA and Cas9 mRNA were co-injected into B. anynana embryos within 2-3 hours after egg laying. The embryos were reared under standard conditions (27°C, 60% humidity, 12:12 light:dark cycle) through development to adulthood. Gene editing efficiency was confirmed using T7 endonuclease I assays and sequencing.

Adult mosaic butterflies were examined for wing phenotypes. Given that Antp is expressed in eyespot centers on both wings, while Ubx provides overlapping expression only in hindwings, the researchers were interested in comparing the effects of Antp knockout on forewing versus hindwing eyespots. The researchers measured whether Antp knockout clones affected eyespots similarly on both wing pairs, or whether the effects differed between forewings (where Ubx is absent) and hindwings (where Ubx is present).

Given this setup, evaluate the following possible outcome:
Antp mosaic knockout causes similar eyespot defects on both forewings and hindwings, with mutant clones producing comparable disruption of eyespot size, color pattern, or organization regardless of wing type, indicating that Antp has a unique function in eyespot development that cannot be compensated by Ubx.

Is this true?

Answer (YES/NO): NO